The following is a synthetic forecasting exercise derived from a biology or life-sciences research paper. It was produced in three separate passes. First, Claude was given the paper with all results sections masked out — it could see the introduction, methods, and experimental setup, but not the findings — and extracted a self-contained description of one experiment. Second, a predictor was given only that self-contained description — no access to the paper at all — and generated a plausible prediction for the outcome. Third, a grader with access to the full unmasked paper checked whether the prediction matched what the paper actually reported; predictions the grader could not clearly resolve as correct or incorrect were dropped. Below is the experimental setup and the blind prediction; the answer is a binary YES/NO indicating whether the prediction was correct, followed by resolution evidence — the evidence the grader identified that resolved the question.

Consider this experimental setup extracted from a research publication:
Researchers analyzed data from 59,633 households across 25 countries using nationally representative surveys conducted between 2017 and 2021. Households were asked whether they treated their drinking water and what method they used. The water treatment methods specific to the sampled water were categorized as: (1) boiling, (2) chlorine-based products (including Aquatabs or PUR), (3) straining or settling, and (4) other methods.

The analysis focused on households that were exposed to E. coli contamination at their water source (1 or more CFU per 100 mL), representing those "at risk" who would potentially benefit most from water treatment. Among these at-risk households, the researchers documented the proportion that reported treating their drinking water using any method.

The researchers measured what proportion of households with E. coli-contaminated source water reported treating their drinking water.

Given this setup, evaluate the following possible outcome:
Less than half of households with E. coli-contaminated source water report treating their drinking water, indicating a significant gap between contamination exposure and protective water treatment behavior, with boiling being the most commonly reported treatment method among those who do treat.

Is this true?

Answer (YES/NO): NO